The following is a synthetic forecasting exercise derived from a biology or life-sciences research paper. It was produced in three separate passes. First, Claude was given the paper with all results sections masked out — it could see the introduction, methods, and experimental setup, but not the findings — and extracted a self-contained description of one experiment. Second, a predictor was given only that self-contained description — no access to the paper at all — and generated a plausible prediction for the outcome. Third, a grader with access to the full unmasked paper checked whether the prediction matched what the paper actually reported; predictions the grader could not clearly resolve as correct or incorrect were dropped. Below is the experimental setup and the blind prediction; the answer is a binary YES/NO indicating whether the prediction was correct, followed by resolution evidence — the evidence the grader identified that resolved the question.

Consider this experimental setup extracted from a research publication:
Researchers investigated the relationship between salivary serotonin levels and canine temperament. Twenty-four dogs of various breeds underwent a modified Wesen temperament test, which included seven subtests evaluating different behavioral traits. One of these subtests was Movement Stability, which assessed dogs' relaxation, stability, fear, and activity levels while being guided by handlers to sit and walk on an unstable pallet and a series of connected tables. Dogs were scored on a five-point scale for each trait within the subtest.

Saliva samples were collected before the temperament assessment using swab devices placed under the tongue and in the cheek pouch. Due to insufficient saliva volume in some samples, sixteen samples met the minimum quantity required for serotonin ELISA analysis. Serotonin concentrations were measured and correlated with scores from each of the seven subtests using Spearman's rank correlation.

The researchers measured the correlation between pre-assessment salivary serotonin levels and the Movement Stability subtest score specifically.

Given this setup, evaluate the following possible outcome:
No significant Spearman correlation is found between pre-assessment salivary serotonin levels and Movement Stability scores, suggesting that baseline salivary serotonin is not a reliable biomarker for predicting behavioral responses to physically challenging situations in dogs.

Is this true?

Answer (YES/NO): NO